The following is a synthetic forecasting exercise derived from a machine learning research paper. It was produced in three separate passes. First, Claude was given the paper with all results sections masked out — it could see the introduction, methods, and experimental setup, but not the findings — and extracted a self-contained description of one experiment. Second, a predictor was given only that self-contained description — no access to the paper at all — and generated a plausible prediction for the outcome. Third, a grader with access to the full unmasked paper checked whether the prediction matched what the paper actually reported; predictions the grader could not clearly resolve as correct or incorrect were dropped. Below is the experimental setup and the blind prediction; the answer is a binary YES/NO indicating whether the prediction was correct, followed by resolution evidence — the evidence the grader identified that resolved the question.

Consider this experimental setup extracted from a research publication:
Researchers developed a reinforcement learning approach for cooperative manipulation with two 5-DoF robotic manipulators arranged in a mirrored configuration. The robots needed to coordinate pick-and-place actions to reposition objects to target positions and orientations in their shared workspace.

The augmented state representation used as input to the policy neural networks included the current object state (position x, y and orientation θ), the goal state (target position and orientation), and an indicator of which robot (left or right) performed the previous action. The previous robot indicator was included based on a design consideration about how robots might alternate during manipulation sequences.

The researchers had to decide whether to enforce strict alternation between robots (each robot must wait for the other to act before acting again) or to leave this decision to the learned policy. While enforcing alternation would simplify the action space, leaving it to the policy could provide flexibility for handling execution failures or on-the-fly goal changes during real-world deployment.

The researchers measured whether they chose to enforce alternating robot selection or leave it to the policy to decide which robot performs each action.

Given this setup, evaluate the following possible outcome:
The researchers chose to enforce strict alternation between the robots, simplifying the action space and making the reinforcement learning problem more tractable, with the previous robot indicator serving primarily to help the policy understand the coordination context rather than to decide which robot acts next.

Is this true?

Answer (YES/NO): NO